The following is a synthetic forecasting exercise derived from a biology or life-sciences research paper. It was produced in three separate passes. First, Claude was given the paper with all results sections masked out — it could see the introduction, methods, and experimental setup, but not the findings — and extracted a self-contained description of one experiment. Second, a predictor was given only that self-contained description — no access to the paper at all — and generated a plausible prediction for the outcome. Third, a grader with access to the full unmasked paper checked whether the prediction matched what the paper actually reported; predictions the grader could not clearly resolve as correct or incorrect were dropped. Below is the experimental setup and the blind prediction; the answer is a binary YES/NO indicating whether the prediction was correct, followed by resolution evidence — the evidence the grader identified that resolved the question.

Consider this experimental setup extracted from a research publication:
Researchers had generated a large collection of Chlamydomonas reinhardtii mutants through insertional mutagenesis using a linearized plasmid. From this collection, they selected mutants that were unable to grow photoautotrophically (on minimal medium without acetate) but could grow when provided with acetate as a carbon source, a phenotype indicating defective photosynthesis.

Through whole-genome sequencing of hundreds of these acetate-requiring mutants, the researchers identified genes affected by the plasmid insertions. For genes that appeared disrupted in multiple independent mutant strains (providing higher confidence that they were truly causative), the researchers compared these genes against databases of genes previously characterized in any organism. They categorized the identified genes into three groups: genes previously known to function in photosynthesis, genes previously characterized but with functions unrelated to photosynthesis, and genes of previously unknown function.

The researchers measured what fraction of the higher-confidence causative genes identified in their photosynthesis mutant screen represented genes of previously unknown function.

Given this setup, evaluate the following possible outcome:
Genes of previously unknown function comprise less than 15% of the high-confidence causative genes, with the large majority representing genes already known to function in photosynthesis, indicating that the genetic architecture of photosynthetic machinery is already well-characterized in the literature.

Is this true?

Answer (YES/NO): NO